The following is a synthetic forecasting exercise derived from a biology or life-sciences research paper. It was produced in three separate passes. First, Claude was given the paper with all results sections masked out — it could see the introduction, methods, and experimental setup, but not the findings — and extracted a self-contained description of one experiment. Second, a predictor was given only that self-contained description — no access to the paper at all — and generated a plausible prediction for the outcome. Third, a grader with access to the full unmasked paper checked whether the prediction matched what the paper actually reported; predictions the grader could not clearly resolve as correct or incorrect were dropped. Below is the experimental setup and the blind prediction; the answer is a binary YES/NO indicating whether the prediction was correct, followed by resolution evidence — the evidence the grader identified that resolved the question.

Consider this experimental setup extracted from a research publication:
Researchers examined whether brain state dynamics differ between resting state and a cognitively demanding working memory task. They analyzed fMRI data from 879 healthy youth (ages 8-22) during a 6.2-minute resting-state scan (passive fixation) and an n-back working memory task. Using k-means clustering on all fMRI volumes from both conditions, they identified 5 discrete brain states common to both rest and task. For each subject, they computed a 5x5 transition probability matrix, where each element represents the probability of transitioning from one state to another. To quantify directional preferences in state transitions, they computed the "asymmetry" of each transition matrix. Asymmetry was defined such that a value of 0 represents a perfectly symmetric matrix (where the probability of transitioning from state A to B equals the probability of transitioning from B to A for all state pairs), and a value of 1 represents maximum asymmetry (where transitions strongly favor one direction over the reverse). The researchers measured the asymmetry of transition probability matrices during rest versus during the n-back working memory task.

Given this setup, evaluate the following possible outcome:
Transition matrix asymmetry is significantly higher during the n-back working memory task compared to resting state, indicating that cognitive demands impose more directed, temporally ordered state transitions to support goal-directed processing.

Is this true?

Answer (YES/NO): NO